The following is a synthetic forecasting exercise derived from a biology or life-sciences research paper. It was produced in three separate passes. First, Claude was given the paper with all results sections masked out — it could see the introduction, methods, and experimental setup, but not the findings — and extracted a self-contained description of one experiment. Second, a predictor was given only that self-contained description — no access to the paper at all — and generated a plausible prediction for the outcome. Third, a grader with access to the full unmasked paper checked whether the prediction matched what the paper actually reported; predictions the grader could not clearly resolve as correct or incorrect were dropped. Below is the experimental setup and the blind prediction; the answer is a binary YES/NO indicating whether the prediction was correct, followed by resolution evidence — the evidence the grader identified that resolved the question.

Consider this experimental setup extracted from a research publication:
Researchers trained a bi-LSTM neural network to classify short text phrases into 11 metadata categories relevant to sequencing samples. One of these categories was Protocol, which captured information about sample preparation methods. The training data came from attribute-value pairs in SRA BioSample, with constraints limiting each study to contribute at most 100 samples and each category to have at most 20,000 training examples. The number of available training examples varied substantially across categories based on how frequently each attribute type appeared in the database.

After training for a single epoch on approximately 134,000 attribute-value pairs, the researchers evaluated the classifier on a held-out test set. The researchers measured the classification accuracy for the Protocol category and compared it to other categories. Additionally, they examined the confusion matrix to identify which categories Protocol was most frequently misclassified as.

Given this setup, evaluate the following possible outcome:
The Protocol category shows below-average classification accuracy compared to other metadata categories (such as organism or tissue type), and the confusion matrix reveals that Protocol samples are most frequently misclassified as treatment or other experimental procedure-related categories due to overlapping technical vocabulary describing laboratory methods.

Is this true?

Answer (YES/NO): NO